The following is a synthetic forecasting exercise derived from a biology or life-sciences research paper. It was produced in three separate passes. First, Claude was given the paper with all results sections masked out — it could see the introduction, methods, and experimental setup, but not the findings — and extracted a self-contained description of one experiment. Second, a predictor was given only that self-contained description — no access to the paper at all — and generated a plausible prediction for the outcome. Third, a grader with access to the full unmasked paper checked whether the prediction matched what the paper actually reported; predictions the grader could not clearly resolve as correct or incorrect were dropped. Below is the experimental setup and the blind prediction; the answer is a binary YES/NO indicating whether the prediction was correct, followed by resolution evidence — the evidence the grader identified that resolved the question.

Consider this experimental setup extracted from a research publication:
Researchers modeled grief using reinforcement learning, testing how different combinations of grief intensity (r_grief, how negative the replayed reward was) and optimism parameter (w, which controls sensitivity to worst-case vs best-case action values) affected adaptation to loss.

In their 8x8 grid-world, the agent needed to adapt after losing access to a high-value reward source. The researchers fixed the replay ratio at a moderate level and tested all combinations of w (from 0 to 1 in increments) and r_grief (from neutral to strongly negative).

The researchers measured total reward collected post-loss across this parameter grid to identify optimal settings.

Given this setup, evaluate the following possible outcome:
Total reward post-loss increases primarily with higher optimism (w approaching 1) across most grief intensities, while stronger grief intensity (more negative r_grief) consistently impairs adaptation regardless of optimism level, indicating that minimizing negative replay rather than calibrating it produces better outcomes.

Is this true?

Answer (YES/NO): NO